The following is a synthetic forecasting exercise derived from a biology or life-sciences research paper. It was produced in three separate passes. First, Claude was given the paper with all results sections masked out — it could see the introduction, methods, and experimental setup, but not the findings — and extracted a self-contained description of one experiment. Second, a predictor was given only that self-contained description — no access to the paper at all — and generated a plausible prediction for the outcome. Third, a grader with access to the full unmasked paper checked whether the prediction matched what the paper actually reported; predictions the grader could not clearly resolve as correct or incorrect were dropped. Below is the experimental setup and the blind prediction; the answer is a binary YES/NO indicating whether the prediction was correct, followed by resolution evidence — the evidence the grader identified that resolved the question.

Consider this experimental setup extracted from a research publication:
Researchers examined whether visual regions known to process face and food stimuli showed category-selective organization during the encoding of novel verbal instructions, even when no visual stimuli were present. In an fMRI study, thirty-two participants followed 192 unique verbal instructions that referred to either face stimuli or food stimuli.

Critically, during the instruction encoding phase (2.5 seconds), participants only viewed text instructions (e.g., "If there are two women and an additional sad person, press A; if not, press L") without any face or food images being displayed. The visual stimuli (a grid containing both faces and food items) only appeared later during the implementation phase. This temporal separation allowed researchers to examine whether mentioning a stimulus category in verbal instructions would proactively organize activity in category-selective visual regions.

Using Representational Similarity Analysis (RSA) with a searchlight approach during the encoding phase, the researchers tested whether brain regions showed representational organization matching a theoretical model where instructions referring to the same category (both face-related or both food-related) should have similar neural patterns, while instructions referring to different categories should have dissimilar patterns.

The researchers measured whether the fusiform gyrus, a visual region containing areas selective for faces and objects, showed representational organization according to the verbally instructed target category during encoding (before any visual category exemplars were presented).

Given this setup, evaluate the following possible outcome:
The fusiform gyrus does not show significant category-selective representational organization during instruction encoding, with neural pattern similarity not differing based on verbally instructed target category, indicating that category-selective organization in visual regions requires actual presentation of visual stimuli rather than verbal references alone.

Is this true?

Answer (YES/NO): NO